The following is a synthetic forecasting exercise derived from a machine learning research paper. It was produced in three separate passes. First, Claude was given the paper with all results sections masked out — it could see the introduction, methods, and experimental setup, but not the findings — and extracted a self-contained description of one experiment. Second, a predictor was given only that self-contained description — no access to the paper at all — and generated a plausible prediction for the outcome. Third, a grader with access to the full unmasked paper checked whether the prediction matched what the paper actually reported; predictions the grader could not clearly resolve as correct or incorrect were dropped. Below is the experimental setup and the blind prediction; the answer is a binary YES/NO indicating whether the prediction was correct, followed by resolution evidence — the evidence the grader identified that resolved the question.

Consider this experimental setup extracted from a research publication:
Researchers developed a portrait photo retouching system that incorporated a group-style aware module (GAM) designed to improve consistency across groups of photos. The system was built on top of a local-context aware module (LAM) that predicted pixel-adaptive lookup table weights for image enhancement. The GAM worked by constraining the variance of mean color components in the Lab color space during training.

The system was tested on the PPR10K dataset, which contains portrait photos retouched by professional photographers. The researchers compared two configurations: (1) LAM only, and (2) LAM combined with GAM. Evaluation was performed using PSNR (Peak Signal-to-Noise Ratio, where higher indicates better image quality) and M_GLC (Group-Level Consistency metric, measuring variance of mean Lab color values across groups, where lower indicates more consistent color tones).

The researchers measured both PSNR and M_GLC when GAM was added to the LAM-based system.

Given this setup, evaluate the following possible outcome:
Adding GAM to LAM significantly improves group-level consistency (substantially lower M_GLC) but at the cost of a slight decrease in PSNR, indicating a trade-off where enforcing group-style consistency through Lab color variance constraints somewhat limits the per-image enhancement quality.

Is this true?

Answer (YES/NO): YES